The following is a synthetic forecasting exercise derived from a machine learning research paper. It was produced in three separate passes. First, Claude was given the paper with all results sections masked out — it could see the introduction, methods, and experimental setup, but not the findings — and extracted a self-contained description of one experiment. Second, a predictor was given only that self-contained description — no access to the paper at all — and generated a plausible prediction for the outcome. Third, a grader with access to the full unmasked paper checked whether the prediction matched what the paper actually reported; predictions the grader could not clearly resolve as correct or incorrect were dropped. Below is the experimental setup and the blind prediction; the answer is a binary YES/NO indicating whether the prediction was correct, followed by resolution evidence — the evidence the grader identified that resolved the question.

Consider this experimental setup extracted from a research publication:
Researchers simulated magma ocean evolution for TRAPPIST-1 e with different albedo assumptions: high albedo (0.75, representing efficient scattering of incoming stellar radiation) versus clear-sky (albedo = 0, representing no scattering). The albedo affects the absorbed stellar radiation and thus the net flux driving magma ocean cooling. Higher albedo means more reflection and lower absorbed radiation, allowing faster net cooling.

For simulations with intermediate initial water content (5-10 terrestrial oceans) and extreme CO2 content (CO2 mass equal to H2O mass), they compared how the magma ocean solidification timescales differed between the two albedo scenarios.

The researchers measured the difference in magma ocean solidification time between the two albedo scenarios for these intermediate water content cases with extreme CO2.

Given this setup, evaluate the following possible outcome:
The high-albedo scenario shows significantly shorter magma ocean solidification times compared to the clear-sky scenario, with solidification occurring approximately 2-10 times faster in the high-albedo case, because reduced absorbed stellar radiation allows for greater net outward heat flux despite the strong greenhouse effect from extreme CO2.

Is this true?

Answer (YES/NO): YES